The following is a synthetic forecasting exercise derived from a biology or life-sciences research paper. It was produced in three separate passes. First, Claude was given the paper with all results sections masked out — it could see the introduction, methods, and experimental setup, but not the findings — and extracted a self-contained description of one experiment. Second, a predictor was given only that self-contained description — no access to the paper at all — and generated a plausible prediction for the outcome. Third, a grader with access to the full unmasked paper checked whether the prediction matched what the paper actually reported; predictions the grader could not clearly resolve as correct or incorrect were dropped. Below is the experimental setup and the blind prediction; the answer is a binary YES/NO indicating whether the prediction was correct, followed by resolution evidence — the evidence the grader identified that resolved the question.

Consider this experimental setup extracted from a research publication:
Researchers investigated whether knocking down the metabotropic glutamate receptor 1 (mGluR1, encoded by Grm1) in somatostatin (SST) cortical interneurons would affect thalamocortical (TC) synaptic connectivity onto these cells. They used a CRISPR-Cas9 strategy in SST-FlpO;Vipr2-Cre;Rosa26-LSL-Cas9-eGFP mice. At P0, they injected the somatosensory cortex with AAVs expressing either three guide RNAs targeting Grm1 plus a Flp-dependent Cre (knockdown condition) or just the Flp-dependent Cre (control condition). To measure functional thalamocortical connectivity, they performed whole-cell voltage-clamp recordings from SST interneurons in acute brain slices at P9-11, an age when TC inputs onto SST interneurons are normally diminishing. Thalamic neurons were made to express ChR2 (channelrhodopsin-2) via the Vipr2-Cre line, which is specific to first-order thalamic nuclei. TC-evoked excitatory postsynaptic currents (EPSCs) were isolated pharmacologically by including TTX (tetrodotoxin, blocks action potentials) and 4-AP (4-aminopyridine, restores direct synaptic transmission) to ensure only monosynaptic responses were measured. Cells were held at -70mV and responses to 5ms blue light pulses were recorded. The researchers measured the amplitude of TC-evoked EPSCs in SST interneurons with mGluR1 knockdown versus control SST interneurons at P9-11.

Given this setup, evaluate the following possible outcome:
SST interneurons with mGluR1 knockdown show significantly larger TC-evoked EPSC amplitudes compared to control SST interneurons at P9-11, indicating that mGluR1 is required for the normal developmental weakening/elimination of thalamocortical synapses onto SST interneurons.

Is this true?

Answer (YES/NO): YES